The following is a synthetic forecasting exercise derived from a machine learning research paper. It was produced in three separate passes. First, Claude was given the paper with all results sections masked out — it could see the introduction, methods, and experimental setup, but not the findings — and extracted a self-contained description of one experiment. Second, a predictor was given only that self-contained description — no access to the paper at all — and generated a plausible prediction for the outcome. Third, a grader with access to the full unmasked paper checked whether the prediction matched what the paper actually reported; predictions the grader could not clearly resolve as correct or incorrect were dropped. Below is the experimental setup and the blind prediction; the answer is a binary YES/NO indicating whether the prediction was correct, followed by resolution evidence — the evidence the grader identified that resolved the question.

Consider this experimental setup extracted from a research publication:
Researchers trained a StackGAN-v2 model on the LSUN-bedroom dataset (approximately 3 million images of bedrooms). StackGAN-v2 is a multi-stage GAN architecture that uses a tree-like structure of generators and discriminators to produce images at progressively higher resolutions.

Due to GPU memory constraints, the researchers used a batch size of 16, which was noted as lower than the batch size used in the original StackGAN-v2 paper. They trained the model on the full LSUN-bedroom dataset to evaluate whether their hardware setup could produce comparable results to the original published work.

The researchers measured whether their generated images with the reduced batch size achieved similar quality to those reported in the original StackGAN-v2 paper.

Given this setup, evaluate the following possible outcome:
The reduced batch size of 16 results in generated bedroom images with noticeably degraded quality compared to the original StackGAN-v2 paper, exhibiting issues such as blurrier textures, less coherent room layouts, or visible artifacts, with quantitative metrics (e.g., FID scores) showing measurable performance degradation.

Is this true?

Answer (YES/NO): NO